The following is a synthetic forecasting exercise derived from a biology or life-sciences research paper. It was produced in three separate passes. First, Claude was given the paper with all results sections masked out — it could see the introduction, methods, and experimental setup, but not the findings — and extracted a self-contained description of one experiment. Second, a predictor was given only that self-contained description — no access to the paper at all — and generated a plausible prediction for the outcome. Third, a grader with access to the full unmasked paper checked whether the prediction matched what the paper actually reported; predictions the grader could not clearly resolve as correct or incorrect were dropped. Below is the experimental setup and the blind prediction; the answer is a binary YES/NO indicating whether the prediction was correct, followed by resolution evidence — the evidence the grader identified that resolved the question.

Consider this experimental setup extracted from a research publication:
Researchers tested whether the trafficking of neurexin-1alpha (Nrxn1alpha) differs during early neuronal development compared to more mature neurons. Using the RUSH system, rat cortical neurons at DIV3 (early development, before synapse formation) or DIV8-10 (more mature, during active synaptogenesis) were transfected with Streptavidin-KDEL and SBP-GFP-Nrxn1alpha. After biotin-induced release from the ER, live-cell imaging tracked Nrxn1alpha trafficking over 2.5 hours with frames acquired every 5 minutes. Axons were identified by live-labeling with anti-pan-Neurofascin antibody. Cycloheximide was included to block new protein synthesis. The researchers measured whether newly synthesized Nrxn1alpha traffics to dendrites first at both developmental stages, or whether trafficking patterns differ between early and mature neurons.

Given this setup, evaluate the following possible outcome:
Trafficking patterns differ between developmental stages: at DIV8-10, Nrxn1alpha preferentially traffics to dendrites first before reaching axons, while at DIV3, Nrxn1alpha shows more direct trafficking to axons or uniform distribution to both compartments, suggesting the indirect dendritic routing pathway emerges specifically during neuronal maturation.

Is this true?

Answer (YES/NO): YES